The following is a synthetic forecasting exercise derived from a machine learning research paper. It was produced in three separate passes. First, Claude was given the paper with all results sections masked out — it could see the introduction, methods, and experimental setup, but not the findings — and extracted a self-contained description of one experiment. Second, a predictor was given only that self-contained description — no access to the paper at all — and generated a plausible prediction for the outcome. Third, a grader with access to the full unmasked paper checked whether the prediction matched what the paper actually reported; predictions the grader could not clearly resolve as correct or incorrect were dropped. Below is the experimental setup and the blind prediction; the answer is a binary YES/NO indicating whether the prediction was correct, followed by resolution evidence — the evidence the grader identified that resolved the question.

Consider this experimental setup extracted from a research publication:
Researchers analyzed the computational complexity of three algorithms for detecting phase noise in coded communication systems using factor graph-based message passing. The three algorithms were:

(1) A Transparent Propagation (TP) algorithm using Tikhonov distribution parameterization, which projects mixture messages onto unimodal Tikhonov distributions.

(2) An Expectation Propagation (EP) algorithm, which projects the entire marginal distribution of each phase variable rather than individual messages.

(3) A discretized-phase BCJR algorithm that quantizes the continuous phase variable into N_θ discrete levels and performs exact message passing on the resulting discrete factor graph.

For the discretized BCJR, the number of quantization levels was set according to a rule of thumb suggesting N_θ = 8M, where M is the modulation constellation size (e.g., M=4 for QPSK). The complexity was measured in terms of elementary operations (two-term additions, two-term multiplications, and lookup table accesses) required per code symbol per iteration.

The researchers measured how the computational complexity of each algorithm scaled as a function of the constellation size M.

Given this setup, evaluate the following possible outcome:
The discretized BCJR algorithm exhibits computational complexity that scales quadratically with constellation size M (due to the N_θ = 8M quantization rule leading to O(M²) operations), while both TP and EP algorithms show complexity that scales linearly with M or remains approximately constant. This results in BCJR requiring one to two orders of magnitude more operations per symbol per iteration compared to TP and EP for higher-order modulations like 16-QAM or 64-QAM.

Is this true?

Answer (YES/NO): NO